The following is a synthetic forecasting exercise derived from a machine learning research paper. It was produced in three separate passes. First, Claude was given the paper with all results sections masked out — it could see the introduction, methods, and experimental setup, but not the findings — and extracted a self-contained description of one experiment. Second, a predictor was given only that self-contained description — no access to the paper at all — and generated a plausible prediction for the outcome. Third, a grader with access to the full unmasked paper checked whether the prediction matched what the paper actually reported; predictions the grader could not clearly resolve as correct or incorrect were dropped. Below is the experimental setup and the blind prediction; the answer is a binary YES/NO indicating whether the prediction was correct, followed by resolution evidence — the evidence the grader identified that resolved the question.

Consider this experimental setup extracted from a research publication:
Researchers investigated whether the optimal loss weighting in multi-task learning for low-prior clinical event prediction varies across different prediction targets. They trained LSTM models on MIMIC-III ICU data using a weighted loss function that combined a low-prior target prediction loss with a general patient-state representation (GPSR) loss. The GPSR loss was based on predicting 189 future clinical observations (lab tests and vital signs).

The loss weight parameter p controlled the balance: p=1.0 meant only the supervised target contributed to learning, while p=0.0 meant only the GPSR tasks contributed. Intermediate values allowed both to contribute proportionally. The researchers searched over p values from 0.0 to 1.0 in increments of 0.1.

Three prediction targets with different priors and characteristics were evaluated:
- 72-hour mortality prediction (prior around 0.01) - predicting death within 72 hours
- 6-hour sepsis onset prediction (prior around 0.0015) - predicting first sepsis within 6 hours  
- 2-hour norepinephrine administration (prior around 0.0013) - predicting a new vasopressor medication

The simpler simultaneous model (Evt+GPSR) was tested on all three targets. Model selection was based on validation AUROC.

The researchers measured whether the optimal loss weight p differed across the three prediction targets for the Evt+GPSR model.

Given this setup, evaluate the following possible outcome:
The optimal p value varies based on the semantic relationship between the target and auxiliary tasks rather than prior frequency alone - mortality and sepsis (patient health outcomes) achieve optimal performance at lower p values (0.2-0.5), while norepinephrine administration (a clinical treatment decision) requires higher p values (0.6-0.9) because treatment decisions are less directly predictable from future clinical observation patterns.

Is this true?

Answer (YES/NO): NO